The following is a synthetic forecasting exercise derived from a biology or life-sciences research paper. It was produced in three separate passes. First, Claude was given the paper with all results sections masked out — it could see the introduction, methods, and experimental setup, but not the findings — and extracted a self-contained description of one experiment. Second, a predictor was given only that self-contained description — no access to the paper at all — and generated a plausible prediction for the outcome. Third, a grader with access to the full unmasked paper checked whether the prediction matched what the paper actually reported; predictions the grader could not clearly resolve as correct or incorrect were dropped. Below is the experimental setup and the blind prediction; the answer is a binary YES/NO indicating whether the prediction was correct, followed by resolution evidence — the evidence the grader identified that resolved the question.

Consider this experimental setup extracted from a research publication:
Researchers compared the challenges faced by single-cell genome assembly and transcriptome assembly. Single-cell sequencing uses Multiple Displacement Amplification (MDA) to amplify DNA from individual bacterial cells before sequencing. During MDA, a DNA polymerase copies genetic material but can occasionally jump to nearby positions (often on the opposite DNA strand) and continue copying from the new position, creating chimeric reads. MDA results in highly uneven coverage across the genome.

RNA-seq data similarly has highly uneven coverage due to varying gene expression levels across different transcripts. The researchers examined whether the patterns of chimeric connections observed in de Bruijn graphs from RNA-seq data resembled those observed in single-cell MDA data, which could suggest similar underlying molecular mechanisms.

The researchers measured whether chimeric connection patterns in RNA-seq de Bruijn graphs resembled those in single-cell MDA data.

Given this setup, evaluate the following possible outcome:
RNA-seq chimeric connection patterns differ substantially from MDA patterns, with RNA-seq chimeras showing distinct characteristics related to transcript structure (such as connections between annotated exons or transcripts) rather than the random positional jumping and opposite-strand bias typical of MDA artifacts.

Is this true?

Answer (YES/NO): NO